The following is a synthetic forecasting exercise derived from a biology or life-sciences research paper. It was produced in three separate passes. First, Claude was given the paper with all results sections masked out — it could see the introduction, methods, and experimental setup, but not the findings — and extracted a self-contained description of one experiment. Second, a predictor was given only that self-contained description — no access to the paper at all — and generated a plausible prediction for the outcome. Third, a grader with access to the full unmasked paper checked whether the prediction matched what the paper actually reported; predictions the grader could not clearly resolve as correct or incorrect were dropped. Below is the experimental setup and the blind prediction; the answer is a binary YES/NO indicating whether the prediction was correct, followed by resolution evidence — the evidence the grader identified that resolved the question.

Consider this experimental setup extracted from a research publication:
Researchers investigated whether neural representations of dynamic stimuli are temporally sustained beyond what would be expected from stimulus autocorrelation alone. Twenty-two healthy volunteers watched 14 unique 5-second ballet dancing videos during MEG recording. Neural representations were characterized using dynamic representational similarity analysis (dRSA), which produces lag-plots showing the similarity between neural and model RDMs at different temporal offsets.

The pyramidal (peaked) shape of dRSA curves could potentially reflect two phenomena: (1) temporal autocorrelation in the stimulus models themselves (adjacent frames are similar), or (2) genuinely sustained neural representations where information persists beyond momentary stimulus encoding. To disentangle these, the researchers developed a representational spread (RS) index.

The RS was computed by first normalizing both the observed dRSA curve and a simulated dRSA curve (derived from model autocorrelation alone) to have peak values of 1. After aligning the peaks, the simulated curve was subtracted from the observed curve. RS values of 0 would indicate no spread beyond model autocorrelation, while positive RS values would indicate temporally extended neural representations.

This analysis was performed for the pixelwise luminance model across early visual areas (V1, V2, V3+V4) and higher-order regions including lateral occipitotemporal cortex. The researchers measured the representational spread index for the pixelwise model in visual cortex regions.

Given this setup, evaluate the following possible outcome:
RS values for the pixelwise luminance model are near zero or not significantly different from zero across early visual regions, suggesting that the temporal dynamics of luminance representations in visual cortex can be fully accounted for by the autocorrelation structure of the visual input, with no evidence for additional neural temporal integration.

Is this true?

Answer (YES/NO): NO